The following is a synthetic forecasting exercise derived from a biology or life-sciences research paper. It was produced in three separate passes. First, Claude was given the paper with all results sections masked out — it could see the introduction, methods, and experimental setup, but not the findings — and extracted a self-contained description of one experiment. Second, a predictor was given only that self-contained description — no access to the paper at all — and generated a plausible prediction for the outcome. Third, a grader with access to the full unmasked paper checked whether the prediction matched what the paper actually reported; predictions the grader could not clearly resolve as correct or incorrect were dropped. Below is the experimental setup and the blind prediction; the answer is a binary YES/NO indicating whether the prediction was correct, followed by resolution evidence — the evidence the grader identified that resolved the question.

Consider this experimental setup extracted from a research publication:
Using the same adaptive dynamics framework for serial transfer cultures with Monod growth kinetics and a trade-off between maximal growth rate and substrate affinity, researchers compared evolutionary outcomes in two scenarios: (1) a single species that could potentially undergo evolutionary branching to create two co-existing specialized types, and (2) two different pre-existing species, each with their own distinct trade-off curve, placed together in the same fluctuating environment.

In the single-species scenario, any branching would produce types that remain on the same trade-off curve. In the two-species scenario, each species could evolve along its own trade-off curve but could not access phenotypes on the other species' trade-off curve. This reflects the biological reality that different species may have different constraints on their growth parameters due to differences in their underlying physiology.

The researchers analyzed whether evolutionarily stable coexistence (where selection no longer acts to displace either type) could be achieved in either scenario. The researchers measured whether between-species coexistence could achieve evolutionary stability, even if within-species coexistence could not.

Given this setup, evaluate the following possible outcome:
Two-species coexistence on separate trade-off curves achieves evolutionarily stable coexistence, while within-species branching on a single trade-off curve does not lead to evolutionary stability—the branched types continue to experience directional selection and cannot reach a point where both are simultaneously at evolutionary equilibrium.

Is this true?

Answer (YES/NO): YES